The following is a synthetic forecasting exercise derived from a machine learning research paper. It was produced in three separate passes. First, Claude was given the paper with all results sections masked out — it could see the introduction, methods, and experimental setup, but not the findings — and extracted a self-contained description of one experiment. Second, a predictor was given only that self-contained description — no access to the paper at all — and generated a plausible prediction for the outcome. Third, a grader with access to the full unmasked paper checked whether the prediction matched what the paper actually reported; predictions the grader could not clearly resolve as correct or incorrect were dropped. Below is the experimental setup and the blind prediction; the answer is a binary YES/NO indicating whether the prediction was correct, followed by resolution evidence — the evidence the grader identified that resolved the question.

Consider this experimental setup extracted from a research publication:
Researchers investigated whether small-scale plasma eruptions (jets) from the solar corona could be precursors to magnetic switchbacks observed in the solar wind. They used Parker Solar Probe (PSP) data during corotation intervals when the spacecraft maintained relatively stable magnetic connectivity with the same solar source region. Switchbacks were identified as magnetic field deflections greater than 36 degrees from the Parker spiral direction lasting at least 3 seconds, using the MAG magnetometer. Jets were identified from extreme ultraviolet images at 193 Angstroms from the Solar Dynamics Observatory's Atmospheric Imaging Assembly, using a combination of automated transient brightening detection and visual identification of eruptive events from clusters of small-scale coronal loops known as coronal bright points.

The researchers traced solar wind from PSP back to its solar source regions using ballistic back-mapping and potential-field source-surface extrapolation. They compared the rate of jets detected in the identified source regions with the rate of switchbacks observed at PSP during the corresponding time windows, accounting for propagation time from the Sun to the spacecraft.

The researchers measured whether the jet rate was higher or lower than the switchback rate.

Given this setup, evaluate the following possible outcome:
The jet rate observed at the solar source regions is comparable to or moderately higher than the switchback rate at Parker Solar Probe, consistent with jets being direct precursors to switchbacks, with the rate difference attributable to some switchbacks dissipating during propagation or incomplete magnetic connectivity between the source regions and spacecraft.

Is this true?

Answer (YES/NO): NO